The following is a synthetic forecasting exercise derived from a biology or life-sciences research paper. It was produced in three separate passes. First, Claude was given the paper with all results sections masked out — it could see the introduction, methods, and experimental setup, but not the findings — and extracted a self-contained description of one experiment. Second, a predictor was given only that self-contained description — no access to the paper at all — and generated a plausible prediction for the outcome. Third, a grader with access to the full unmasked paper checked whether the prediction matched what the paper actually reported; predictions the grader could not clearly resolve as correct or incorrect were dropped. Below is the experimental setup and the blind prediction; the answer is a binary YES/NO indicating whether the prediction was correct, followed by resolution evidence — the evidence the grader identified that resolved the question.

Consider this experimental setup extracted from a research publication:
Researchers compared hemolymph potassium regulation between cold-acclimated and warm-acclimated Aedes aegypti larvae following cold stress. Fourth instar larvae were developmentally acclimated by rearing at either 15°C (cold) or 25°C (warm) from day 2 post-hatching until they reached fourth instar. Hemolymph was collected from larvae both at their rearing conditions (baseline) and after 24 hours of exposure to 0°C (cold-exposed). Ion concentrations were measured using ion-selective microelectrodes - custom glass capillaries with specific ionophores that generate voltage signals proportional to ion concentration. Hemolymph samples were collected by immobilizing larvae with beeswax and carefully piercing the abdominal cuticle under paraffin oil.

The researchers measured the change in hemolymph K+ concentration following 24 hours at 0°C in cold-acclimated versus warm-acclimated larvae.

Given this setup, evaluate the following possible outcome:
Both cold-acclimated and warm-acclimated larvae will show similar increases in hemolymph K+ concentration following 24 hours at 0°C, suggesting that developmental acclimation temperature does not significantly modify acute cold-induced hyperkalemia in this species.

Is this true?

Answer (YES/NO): NO